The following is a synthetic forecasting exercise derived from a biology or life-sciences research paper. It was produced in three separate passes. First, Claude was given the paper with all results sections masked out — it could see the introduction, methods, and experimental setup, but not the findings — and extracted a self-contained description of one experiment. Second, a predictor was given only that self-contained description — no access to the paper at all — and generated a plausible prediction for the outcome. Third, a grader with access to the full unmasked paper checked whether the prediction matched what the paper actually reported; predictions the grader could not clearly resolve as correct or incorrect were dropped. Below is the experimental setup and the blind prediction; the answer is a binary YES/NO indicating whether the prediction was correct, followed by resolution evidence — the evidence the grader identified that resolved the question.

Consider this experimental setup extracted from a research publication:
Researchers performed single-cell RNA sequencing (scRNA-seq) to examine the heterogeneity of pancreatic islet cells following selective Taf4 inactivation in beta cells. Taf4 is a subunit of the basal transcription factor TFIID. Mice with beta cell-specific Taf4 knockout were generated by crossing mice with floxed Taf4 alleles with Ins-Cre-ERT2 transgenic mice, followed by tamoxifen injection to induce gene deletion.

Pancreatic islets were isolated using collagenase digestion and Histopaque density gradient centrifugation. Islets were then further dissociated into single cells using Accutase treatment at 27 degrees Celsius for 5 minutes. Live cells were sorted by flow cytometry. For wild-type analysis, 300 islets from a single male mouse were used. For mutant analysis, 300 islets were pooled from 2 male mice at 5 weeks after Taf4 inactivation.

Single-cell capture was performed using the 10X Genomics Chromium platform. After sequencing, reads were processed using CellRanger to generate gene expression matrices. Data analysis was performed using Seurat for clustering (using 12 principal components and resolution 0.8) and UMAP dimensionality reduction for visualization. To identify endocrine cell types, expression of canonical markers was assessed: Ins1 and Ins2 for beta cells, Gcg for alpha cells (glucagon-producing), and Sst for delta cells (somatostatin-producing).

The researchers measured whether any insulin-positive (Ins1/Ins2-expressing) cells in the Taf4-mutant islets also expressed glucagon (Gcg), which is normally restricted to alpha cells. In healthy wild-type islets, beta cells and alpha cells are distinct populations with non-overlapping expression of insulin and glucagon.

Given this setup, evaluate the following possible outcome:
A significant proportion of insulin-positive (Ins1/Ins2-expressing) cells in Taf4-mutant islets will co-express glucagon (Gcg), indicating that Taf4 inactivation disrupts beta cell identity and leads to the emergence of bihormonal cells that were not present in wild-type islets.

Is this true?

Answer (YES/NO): YES